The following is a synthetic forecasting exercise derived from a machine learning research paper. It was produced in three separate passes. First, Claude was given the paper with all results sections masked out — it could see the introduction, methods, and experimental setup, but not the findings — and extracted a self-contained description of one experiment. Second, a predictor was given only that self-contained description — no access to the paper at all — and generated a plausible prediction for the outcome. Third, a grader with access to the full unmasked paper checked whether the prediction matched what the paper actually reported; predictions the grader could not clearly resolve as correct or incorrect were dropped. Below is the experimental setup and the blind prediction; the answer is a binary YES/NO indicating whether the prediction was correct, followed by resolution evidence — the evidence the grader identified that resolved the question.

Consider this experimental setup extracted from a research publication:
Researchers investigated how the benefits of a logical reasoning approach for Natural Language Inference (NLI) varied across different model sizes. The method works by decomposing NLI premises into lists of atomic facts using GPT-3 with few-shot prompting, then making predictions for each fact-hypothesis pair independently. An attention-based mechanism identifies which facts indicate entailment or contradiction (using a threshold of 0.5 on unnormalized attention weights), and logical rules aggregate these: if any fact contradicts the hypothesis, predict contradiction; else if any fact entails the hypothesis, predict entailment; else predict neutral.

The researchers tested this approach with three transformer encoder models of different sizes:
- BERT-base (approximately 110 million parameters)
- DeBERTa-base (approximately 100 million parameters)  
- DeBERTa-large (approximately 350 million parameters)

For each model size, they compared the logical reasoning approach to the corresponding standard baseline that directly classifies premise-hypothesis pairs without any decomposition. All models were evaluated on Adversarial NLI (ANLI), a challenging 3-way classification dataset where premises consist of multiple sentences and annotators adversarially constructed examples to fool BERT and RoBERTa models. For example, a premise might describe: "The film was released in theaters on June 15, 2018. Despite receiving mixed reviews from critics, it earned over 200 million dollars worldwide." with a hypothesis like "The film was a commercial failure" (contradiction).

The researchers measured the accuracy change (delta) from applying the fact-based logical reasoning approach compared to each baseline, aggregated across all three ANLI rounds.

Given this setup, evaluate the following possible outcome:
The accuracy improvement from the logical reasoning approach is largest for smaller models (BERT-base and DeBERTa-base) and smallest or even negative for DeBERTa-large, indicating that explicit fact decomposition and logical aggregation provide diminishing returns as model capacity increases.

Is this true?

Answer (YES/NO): YES